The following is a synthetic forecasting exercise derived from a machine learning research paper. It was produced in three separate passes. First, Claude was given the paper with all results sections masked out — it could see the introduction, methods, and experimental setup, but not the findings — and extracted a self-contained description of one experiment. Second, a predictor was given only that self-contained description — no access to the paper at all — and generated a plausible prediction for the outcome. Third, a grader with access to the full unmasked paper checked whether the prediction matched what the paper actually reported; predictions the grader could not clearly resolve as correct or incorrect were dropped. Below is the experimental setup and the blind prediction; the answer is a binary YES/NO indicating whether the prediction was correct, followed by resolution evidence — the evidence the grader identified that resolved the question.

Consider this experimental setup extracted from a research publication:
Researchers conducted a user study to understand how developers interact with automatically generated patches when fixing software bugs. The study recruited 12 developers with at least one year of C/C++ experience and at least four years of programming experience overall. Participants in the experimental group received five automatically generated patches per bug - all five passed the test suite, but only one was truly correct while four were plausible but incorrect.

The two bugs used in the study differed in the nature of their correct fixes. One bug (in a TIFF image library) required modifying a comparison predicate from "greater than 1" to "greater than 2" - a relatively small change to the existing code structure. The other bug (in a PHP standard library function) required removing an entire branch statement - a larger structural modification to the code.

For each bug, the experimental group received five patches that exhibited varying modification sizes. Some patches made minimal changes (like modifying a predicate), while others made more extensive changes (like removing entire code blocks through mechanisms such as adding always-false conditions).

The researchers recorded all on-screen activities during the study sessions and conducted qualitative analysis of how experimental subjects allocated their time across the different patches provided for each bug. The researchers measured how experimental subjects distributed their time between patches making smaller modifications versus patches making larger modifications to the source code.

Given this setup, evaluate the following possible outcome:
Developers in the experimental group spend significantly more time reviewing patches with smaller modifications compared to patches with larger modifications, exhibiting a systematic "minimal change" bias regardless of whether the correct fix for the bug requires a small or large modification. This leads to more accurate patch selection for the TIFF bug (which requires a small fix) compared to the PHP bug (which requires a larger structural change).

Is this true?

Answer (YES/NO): YES